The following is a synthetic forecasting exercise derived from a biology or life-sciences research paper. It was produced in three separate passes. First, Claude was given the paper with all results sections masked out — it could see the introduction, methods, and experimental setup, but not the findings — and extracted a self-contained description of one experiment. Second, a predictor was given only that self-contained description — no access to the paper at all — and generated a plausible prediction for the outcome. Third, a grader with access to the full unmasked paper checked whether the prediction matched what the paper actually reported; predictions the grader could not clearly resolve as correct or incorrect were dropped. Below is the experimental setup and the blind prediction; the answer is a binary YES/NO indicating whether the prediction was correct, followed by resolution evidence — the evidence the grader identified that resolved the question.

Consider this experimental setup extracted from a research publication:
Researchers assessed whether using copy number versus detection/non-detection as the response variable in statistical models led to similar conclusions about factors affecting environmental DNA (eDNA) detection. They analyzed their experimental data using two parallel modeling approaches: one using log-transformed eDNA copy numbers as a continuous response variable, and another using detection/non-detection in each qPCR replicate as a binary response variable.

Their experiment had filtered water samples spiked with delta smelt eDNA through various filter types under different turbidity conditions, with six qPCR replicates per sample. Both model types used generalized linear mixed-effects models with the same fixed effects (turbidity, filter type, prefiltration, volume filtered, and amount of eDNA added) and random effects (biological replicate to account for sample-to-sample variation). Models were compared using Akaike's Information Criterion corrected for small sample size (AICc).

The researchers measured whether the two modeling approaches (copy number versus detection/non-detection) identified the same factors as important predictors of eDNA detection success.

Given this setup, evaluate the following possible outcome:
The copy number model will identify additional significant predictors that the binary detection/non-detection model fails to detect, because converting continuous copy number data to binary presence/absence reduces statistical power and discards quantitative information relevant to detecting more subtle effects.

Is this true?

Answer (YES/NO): YES